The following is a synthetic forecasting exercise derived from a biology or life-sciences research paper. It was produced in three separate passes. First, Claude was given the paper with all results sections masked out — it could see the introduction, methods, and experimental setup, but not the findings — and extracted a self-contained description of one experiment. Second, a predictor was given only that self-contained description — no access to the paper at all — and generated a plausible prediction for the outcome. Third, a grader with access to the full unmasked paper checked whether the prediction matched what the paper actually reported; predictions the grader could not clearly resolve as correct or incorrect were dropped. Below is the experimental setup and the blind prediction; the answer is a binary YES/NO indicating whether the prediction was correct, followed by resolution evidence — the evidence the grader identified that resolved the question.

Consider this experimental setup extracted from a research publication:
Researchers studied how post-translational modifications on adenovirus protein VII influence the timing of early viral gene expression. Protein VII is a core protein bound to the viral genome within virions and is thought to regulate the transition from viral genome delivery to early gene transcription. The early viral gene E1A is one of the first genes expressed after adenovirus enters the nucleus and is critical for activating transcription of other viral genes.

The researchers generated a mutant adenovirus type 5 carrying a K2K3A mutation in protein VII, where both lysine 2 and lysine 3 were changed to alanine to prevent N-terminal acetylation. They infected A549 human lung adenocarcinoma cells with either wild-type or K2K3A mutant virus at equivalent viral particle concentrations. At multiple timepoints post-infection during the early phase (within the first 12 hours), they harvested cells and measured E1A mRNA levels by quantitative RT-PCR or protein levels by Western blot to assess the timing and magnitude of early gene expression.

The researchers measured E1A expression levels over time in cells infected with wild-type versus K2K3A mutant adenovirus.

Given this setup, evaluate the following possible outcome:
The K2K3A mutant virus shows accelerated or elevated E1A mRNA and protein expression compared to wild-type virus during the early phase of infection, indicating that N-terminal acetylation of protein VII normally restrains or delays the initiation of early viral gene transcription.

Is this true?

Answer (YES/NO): YES